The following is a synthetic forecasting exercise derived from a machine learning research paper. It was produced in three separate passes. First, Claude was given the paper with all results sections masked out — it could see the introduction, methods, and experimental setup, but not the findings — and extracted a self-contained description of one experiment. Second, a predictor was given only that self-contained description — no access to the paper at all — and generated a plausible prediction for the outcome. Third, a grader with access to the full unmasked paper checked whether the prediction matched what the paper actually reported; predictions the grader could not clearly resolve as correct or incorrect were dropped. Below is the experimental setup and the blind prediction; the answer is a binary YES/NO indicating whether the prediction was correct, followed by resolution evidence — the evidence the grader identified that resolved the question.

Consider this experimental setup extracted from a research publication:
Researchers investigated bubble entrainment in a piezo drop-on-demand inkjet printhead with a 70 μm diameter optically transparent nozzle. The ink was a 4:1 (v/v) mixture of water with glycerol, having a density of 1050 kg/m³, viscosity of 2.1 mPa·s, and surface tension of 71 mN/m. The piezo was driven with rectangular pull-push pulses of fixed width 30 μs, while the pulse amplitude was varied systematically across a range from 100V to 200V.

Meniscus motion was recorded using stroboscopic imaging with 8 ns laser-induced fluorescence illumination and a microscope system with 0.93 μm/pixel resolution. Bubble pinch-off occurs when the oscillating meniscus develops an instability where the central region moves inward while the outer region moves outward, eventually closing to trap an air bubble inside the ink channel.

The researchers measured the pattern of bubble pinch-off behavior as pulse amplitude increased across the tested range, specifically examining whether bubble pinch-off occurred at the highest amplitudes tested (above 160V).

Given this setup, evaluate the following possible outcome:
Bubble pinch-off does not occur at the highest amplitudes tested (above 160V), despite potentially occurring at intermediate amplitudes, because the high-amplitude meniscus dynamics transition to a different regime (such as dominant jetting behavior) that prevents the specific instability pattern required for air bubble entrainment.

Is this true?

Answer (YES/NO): YES